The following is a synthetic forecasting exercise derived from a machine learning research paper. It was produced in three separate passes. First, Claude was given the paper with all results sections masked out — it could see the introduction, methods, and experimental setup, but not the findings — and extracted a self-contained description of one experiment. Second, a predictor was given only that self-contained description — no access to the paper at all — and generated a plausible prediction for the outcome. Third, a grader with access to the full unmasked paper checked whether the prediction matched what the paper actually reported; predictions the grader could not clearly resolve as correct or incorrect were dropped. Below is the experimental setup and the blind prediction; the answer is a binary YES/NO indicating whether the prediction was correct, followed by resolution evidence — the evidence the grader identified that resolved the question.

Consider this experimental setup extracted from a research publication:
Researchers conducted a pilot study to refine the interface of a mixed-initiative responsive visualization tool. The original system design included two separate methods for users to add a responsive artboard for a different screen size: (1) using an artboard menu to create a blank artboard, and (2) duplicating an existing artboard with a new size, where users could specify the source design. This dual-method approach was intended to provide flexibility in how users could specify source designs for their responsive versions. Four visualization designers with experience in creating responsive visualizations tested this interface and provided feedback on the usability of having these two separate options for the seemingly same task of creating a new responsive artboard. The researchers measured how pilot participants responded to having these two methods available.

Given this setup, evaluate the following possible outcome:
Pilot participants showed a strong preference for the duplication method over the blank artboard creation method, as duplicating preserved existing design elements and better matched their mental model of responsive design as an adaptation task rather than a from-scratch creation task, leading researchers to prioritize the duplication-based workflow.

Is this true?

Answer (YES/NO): NO